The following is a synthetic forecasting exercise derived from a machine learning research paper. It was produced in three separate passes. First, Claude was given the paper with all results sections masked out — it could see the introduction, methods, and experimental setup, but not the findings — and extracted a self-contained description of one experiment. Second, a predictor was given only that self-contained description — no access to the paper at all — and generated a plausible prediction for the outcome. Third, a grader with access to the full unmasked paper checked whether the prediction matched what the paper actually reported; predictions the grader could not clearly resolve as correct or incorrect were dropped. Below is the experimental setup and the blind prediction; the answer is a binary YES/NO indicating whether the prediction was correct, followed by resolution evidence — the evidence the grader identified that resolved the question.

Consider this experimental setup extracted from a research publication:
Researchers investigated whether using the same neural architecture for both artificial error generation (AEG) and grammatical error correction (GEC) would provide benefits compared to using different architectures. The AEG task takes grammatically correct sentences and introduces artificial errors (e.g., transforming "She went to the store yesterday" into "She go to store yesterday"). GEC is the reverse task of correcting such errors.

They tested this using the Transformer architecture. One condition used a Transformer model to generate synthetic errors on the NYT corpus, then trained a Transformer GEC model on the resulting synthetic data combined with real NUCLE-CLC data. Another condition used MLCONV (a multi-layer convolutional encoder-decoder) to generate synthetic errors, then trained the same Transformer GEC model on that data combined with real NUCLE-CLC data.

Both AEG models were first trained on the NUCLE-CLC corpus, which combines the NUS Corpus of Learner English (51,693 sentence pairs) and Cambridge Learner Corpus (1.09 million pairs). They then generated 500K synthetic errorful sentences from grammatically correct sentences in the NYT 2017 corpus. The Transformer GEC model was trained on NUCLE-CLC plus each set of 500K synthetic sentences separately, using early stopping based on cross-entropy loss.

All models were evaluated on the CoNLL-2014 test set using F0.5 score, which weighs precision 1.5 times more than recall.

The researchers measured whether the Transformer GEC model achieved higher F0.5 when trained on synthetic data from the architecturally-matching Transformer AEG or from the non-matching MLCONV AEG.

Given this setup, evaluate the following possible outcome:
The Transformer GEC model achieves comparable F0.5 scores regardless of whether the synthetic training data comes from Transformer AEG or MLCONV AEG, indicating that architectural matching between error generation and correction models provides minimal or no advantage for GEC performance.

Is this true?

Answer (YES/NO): YES